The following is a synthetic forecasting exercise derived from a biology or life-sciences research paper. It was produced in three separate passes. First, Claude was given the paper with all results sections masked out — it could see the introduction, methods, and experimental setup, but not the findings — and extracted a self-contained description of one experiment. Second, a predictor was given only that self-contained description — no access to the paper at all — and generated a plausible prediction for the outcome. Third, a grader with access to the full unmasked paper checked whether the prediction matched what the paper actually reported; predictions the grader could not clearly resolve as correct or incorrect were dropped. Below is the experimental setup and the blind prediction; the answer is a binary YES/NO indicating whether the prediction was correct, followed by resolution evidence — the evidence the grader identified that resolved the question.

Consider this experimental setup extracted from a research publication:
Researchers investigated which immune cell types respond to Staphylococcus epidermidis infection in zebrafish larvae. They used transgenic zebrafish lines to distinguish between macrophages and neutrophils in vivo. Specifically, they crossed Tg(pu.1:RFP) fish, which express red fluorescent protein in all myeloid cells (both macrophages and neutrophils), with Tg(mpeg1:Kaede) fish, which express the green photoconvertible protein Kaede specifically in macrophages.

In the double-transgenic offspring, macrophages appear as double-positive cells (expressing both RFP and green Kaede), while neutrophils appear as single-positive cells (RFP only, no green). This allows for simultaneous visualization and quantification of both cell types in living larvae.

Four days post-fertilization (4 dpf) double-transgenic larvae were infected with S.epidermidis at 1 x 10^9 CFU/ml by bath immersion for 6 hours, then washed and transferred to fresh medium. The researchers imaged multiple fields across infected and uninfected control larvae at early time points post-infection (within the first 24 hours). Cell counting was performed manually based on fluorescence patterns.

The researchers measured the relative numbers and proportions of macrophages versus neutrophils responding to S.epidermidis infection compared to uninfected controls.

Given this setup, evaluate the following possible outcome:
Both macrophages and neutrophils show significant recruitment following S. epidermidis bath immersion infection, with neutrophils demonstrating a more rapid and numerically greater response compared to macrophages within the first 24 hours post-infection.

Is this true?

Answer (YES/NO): NO